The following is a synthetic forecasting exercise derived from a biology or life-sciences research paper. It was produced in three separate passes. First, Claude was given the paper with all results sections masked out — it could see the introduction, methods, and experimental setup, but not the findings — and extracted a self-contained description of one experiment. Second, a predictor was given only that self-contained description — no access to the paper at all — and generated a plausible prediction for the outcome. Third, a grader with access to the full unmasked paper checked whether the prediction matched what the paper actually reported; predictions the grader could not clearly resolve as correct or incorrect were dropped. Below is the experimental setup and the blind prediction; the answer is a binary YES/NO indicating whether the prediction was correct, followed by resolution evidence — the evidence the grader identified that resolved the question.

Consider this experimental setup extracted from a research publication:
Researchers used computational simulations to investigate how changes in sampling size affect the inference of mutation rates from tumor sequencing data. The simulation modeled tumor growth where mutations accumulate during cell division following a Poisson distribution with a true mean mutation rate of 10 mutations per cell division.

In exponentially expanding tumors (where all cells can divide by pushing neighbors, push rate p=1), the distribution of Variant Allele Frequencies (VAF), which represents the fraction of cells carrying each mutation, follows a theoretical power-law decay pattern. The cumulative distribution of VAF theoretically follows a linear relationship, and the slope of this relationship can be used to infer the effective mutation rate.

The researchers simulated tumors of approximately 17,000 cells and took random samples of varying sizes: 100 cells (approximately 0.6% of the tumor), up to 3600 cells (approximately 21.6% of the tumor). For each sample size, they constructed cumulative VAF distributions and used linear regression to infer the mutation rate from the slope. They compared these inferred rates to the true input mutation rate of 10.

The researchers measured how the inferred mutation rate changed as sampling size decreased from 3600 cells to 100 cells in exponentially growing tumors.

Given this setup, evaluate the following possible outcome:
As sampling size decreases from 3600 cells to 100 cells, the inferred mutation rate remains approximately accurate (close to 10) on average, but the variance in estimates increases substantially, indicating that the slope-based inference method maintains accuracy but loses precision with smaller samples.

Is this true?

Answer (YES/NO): NO